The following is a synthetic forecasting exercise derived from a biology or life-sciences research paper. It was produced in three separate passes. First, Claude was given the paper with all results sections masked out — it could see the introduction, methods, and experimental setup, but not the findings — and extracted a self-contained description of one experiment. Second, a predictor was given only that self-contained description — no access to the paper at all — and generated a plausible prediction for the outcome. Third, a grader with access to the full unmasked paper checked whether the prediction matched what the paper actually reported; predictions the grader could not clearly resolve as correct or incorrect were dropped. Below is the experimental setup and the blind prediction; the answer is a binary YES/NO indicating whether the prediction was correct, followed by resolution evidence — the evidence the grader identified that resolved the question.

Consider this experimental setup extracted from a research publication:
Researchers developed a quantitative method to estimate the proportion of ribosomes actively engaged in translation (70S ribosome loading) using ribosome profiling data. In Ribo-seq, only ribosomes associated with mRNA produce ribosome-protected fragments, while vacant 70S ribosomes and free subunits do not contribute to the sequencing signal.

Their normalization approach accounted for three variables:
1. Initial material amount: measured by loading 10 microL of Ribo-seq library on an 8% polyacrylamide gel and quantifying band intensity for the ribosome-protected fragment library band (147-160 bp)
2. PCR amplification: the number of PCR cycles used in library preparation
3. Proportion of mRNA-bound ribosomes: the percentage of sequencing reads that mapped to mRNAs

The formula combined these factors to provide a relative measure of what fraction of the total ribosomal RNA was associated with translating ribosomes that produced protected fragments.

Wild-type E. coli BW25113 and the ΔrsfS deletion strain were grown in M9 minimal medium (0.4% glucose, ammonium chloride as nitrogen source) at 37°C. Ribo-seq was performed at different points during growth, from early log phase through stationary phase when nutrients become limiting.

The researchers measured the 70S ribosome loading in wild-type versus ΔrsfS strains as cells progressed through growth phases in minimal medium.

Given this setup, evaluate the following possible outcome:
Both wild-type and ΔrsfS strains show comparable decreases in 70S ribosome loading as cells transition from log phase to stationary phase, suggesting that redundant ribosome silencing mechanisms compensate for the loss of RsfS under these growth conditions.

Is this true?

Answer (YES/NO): NO